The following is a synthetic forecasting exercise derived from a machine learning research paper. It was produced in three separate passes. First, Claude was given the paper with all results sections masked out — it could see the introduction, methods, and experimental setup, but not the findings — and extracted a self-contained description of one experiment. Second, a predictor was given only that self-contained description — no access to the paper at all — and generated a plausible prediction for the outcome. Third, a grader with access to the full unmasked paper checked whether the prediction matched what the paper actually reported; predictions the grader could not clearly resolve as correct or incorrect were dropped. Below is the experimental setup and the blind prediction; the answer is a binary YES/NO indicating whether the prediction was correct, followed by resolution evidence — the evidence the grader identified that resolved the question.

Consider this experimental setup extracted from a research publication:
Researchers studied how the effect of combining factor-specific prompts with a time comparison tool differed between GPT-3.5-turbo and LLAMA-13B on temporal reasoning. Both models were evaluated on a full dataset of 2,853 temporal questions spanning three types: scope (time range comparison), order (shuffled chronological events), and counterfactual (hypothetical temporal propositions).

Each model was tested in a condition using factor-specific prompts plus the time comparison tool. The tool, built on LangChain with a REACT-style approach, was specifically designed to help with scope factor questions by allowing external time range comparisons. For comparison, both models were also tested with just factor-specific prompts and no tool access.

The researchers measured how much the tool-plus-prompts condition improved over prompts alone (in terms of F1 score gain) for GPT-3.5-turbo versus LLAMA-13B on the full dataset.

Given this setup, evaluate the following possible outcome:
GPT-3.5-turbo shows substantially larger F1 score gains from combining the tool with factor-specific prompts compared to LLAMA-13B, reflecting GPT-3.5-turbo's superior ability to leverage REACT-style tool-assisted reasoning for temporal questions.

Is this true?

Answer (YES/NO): NO